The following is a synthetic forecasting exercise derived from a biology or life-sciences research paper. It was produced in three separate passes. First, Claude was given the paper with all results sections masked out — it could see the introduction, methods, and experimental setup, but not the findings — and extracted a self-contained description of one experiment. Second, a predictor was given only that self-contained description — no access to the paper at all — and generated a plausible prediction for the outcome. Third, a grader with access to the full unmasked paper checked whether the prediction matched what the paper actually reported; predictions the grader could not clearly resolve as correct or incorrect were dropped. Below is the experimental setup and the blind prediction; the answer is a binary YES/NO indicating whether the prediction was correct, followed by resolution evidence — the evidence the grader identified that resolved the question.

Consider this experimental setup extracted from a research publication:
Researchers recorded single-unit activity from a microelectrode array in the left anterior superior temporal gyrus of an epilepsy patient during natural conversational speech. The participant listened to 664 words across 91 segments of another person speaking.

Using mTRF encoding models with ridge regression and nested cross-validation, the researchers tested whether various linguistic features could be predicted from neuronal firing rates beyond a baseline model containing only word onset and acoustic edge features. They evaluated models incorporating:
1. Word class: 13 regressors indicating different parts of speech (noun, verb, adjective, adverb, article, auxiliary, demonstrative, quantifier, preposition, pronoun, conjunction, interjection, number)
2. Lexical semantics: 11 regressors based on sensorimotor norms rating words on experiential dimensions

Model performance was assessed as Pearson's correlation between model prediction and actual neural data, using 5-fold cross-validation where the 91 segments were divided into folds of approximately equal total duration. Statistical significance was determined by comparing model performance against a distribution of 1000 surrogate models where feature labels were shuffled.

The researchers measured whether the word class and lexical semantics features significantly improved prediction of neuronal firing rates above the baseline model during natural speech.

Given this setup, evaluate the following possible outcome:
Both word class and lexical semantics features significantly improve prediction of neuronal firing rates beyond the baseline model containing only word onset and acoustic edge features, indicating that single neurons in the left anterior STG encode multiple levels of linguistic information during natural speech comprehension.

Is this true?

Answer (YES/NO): YES